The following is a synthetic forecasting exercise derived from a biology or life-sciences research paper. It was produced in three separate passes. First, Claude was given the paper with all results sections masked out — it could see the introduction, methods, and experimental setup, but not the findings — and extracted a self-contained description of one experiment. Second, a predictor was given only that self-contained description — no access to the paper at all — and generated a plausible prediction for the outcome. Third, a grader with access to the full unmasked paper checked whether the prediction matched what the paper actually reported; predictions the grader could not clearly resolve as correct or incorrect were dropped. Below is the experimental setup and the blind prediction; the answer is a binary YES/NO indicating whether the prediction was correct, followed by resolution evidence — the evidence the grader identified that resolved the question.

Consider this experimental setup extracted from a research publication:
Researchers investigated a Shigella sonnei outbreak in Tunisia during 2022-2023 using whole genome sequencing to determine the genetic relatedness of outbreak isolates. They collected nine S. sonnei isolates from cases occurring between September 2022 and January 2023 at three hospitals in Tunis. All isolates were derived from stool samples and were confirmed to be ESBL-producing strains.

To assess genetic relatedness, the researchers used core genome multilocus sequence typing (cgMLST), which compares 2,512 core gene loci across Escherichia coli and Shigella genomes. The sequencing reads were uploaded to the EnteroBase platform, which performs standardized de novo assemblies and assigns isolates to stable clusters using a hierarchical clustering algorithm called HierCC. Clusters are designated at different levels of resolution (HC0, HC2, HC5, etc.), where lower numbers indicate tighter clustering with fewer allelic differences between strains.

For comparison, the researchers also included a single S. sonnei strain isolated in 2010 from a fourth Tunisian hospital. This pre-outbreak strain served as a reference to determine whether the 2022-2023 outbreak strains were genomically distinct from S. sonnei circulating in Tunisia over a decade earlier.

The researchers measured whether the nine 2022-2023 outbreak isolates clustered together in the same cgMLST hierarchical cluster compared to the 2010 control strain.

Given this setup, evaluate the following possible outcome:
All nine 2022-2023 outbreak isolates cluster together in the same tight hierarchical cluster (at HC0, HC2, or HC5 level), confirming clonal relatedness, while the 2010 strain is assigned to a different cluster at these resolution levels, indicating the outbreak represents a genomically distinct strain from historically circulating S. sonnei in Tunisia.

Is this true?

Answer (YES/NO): NO